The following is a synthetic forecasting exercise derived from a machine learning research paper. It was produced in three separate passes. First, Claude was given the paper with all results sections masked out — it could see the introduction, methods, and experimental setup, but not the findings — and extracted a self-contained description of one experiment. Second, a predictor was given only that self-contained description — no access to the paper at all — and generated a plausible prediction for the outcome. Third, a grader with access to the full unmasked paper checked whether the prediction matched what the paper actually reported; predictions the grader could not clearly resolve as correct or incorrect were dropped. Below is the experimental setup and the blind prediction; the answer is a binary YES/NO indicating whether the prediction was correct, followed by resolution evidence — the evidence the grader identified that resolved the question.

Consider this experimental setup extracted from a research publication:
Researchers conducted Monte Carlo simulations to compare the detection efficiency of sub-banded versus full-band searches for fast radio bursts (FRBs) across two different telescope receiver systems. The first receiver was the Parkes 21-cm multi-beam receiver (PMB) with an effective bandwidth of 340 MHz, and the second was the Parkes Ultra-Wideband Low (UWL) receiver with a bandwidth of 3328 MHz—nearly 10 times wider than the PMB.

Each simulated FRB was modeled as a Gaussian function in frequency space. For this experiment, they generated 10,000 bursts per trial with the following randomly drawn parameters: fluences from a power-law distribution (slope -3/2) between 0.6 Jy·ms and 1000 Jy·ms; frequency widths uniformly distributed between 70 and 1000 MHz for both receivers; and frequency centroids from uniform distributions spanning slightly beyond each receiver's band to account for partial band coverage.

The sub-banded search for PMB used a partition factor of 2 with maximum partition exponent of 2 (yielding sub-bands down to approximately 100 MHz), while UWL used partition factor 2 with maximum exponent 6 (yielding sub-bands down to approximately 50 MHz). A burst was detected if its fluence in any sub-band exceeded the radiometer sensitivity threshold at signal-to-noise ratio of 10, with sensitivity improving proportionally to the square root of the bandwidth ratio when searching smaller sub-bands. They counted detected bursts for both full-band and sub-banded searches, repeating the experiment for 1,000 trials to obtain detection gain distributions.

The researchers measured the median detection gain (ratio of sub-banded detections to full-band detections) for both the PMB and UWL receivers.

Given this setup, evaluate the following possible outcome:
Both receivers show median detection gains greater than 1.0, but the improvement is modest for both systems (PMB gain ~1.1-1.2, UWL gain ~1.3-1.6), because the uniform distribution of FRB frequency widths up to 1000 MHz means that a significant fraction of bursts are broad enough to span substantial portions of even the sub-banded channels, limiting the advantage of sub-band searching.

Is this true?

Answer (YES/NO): NO